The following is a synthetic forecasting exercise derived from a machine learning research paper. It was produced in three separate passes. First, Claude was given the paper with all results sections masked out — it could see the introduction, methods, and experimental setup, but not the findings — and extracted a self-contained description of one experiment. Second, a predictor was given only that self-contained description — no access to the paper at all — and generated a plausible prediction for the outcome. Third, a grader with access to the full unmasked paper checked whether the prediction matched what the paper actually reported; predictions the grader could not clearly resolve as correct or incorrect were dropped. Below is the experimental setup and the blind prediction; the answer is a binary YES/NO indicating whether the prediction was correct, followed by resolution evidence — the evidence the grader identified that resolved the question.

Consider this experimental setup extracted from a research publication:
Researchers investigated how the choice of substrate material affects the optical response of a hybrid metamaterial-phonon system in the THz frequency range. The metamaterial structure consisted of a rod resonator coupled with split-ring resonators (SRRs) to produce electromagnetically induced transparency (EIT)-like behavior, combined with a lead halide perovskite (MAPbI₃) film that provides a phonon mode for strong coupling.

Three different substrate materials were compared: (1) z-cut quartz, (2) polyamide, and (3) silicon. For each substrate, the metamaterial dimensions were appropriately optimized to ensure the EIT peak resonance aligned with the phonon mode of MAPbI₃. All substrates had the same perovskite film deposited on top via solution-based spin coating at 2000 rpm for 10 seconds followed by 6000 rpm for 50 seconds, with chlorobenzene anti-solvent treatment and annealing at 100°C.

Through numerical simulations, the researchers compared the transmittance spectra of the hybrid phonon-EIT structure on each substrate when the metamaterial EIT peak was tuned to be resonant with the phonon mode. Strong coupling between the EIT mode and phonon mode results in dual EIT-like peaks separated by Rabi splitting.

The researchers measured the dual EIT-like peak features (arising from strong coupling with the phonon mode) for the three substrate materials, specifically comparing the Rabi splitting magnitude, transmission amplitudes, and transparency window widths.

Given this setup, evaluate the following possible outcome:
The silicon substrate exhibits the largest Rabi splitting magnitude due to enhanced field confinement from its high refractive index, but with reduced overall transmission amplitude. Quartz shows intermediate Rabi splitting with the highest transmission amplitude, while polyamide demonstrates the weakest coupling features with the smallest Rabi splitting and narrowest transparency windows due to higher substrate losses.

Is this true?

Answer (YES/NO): NO